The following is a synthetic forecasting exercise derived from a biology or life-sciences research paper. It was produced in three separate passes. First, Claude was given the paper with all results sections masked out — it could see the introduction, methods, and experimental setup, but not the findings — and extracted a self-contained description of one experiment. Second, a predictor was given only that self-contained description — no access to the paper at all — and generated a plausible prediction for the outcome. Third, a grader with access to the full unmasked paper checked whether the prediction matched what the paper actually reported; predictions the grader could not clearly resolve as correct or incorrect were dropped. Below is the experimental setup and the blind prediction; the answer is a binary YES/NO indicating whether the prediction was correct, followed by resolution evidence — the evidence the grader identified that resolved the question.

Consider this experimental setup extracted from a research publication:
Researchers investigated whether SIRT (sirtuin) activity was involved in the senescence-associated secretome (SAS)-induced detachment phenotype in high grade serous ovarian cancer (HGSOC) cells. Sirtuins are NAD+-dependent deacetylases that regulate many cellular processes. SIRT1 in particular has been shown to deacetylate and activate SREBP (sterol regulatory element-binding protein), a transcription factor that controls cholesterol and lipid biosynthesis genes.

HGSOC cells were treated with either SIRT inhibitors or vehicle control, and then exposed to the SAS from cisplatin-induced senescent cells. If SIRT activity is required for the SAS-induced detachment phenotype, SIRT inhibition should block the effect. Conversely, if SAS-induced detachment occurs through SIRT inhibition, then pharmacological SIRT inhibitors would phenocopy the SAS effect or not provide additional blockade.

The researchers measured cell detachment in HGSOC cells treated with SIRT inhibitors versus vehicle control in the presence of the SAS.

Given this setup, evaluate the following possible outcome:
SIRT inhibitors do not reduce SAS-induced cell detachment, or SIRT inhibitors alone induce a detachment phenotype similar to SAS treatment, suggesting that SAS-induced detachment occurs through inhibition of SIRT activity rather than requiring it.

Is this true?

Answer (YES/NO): NO